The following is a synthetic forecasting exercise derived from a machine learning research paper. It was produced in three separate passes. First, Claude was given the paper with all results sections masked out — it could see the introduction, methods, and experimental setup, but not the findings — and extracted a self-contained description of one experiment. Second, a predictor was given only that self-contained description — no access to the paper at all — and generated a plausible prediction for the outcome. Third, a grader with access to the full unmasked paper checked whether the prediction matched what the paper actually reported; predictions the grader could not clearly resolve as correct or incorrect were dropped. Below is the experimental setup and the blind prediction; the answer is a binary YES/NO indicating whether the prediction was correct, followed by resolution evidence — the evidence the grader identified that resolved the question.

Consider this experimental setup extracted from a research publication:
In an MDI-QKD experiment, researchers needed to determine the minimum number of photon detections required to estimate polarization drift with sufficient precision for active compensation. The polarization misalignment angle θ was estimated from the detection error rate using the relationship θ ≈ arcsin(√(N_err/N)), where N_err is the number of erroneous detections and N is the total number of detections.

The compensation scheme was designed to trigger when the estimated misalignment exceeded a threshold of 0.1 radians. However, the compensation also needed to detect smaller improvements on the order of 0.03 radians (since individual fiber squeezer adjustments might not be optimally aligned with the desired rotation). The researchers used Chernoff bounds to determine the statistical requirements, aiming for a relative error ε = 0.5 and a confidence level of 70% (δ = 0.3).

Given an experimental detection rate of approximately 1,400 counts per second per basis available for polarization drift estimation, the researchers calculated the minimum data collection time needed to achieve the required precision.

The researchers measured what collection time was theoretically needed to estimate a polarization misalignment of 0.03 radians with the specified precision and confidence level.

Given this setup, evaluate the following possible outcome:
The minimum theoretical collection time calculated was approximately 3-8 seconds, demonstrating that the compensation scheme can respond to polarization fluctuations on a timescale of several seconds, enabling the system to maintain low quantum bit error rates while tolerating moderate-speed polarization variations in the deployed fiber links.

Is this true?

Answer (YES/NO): NO